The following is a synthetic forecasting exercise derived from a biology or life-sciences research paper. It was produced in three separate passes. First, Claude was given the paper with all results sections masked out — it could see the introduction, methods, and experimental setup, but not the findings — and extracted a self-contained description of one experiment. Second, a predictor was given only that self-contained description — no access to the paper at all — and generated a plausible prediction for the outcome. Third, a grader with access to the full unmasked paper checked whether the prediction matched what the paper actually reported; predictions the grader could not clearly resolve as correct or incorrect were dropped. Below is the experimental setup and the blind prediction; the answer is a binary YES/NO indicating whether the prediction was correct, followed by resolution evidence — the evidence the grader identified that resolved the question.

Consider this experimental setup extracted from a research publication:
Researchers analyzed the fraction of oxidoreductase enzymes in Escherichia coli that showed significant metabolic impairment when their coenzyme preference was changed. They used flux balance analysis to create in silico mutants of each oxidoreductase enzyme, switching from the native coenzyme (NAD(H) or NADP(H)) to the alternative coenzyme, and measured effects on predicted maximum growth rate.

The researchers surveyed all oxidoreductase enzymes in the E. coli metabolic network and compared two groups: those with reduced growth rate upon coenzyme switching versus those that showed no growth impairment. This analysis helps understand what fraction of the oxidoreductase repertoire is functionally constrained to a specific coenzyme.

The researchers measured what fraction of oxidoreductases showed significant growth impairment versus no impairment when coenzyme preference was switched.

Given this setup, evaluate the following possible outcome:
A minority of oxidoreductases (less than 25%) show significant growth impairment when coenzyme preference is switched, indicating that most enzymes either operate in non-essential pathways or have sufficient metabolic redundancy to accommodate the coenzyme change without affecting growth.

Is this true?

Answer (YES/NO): YES